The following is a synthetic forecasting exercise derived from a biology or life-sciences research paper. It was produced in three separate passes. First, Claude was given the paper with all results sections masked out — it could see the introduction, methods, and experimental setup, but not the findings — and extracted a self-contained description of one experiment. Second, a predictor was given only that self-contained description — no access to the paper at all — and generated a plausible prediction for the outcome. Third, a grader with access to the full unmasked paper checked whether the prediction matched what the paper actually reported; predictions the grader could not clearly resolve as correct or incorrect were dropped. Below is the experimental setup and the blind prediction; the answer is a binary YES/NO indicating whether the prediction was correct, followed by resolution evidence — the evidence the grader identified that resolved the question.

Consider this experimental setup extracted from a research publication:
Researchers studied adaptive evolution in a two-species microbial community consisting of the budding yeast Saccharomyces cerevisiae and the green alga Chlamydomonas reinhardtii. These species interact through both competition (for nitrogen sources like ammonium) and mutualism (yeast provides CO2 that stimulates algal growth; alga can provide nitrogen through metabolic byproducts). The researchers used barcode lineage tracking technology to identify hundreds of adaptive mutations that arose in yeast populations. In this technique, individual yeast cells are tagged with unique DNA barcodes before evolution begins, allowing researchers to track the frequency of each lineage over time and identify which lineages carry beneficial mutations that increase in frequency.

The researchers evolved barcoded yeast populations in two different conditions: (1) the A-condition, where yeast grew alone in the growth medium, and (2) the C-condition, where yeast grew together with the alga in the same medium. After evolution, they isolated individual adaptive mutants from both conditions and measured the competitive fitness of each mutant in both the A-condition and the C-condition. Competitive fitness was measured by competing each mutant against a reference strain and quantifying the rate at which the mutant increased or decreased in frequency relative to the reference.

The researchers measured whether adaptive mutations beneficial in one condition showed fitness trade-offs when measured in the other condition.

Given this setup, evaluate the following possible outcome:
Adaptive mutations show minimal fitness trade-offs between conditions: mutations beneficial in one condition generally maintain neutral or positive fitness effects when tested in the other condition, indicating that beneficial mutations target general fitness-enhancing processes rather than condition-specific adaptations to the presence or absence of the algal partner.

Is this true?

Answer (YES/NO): YES